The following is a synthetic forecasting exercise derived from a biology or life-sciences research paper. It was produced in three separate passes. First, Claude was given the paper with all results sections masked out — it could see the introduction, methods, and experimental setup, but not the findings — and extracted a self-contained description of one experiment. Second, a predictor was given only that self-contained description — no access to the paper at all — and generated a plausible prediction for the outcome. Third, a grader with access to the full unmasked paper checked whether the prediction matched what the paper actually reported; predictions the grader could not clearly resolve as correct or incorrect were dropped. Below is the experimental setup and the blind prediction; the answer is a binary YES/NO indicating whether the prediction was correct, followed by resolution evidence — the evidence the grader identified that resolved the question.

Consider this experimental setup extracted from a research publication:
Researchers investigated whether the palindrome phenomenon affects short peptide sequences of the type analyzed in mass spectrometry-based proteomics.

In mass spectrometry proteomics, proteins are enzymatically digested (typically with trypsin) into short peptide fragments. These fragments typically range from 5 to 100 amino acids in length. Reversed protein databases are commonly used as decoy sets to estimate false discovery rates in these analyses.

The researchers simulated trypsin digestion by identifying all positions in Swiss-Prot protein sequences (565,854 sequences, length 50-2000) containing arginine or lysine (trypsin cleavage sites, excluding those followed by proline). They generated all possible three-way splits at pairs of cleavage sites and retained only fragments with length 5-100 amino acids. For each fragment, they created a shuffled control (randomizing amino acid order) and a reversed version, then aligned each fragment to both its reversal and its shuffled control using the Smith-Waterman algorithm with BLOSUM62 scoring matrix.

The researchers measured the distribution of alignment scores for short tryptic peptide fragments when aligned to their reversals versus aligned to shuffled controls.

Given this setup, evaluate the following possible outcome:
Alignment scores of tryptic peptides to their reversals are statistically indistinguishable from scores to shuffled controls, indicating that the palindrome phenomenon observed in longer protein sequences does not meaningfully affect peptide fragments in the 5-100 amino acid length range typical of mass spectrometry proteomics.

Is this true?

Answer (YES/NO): NO